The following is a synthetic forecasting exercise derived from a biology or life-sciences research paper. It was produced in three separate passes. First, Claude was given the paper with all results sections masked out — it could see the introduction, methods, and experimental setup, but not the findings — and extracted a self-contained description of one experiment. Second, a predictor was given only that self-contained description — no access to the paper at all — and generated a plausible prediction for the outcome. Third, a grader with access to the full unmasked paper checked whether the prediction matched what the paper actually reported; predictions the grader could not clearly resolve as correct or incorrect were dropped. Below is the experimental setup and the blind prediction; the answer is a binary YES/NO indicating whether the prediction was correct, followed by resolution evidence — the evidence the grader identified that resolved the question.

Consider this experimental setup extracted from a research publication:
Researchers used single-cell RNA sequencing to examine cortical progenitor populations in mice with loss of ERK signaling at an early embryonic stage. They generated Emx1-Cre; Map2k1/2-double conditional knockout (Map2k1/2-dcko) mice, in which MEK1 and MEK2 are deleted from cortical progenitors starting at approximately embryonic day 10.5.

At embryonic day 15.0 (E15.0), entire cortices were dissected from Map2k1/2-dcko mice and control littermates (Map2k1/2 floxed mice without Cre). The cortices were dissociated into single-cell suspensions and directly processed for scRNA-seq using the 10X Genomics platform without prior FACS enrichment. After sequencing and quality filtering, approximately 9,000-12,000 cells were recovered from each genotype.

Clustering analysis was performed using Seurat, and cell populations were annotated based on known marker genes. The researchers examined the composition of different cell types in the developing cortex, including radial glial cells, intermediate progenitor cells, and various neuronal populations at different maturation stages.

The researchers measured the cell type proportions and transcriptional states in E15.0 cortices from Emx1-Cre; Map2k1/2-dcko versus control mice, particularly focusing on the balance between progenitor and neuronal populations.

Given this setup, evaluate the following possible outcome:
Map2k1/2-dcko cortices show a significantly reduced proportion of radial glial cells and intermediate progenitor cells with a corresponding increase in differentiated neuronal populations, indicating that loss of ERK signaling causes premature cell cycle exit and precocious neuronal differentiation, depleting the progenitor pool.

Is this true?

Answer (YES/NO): NO